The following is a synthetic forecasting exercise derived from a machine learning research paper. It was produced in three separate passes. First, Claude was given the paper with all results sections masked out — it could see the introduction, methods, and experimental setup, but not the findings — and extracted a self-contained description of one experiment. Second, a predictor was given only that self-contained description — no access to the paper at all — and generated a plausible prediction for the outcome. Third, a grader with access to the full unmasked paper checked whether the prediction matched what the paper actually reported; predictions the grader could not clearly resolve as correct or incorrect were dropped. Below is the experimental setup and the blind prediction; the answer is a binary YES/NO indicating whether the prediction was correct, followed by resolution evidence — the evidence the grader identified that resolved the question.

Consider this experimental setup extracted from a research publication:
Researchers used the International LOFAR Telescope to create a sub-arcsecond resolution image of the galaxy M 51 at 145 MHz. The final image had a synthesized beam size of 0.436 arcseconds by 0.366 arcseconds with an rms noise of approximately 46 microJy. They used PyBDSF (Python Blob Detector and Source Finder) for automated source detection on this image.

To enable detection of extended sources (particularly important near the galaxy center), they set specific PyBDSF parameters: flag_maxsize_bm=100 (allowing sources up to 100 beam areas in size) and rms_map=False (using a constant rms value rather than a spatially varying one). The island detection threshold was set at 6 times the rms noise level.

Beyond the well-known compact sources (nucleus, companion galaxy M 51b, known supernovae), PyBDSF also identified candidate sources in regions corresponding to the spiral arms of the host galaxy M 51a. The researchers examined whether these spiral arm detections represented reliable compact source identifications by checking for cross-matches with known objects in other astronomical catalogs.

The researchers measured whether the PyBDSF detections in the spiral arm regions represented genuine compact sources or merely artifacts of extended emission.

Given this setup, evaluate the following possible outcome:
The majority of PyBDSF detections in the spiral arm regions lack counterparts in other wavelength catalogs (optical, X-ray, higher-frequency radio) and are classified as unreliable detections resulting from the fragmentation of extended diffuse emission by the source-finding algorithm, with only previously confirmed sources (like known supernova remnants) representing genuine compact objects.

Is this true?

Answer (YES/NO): YES